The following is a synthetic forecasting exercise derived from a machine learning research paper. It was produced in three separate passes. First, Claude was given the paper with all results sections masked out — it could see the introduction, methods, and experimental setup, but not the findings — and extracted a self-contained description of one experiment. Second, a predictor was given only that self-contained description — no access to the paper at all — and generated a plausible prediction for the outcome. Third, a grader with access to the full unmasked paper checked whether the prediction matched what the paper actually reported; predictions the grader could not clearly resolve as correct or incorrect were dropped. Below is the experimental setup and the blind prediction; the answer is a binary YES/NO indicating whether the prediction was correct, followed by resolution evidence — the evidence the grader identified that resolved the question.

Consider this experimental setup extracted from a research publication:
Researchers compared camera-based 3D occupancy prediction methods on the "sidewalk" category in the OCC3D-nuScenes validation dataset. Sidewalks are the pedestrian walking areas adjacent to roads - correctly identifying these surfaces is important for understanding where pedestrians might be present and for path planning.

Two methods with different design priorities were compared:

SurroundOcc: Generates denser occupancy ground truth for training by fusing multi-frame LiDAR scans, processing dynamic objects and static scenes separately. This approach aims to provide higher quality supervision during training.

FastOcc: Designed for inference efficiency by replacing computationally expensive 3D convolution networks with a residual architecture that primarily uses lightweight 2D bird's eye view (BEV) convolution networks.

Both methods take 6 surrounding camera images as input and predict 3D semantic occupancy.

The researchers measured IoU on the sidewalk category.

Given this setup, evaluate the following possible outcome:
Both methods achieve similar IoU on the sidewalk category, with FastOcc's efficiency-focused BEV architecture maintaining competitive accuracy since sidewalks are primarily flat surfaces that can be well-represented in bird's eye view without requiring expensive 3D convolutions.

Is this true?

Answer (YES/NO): YES